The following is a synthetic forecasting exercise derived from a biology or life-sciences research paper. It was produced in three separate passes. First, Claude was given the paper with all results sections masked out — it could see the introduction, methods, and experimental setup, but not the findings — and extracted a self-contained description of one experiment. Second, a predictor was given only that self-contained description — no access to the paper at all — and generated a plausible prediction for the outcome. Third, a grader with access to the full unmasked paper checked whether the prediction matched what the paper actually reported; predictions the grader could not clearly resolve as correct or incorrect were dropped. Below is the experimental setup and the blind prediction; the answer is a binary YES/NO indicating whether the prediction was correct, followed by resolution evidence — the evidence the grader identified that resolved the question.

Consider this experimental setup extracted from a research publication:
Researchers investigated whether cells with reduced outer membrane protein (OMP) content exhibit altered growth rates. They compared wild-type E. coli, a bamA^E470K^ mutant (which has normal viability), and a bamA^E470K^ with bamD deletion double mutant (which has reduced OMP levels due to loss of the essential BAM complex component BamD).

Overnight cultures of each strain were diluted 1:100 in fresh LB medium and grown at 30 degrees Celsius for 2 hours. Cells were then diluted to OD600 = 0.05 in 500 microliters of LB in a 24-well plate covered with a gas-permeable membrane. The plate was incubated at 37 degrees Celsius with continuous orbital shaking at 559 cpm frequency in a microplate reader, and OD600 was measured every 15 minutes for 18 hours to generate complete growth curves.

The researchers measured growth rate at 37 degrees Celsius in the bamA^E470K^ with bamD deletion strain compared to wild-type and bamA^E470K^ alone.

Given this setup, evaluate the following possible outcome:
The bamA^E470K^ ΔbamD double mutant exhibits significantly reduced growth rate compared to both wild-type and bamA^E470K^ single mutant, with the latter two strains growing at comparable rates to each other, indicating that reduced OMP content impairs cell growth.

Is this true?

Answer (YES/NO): NO